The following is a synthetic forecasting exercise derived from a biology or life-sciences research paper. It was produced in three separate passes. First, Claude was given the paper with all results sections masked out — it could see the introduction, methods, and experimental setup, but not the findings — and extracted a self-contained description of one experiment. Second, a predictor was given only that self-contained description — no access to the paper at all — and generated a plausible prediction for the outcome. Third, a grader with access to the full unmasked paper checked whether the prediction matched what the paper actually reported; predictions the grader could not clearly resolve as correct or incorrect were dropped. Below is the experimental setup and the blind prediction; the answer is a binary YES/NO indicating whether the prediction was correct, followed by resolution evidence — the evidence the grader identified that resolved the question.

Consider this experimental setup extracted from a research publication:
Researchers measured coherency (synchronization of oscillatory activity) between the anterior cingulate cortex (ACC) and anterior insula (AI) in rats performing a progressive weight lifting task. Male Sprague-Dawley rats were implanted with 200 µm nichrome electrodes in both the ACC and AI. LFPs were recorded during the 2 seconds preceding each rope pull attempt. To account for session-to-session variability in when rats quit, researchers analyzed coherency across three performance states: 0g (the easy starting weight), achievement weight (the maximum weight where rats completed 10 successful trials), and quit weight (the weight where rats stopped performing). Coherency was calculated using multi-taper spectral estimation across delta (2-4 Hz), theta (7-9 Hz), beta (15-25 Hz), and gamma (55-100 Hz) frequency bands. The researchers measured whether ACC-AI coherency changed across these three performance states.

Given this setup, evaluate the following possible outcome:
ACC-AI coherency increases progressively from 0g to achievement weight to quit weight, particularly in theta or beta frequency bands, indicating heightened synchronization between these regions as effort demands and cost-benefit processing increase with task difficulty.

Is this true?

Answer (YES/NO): NO